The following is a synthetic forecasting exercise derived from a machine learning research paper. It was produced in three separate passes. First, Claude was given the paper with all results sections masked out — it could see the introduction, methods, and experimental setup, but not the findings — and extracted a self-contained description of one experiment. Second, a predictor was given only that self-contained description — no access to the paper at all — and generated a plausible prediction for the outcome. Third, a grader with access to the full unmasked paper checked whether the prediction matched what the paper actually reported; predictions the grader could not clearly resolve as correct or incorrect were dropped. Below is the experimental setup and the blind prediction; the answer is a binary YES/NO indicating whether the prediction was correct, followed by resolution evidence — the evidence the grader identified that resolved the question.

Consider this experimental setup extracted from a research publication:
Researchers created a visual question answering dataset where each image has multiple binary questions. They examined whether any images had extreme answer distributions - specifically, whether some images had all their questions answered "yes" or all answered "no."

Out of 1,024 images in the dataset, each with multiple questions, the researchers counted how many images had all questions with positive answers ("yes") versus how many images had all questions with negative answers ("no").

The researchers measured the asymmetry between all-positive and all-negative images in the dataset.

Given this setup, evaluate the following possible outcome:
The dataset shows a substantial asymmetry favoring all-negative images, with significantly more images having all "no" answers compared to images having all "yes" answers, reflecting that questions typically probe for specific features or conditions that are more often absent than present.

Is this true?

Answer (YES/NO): NO